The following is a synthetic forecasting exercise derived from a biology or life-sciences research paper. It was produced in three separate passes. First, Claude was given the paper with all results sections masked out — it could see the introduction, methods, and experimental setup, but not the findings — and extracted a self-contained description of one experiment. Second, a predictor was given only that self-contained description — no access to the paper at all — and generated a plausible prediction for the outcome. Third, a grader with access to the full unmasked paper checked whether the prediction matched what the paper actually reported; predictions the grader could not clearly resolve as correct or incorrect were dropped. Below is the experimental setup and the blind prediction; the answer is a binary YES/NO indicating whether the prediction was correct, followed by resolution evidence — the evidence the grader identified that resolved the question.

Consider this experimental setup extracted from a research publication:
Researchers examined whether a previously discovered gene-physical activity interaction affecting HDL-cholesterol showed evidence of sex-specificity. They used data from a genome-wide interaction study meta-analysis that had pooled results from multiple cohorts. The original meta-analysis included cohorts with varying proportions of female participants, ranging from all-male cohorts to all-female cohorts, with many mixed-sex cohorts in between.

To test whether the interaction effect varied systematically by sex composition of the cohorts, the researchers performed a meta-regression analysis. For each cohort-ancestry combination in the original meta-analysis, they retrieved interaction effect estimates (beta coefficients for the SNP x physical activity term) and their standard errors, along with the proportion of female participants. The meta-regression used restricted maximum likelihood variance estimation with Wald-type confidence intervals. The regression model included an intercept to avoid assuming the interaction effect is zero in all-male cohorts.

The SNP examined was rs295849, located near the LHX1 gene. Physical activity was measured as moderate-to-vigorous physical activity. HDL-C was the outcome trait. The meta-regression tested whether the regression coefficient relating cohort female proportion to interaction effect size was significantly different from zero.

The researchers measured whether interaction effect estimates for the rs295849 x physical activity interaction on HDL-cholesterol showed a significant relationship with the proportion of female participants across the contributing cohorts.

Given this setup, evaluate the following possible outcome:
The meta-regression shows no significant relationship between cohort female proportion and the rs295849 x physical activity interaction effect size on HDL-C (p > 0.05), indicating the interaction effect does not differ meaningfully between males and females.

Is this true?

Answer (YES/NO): NO